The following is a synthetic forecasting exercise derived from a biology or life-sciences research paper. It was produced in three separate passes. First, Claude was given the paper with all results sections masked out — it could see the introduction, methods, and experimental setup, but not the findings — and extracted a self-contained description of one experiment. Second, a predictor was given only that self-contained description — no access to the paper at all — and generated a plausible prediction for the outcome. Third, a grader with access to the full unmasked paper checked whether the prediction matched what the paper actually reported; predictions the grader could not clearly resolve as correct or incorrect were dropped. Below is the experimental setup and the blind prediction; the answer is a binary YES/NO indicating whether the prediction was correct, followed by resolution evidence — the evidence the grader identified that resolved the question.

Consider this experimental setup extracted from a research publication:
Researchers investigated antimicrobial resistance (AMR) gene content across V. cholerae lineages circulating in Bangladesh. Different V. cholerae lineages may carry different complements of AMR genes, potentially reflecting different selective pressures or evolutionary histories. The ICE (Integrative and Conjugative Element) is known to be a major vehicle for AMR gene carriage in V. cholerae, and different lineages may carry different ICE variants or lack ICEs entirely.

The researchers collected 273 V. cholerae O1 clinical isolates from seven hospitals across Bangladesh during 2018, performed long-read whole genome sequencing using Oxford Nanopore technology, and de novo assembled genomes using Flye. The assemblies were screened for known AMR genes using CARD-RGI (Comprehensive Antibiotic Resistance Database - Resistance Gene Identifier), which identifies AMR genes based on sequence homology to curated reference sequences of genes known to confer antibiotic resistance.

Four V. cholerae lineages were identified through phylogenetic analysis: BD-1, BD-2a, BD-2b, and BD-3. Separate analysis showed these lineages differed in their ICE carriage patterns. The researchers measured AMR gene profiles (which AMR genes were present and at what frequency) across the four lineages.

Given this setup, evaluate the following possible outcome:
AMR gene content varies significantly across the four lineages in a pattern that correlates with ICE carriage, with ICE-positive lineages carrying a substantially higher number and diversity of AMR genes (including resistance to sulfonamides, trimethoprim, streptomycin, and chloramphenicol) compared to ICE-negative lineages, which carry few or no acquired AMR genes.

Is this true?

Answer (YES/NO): NO